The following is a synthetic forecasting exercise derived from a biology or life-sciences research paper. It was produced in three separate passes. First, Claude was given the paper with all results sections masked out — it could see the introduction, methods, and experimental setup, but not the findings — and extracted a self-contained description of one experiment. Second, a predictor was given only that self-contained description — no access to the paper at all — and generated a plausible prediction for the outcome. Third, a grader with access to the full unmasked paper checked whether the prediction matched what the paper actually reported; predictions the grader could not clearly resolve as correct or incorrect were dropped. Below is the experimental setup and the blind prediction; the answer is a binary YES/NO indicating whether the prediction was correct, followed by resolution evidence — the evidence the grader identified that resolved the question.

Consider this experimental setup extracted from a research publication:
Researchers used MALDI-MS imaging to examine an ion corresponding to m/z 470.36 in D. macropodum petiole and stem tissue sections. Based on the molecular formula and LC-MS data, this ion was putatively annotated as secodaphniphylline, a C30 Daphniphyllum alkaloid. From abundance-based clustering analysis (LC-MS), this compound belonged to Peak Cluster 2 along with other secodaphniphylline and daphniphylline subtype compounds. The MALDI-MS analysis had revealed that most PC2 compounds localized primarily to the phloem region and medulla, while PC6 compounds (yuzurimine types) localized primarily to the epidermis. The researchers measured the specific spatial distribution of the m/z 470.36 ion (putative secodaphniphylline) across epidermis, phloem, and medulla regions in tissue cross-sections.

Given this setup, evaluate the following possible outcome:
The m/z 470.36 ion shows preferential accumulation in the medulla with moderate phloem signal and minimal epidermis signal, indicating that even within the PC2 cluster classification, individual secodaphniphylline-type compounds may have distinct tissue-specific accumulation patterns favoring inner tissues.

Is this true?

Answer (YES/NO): NO